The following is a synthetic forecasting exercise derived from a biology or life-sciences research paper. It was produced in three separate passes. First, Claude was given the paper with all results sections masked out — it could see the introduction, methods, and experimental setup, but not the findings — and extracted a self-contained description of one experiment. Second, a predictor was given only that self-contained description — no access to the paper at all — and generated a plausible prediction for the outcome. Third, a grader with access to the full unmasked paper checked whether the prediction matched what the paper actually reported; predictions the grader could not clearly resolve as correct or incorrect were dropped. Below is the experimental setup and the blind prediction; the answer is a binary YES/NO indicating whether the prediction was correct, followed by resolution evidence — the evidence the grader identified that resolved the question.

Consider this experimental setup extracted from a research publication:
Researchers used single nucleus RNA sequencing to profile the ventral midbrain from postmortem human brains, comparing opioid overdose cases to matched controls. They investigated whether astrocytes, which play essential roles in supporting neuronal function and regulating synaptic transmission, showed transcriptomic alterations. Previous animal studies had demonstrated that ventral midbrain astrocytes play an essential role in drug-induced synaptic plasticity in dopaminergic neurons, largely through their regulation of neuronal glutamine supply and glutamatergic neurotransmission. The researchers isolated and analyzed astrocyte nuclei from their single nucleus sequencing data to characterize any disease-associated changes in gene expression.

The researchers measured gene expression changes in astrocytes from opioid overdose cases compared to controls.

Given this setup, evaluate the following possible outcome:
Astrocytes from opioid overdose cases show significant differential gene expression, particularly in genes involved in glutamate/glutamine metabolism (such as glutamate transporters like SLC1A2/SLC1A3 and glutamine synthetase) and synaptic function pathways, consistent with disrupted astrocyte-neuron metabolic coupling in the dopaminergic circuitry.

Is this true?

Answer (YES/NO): NO